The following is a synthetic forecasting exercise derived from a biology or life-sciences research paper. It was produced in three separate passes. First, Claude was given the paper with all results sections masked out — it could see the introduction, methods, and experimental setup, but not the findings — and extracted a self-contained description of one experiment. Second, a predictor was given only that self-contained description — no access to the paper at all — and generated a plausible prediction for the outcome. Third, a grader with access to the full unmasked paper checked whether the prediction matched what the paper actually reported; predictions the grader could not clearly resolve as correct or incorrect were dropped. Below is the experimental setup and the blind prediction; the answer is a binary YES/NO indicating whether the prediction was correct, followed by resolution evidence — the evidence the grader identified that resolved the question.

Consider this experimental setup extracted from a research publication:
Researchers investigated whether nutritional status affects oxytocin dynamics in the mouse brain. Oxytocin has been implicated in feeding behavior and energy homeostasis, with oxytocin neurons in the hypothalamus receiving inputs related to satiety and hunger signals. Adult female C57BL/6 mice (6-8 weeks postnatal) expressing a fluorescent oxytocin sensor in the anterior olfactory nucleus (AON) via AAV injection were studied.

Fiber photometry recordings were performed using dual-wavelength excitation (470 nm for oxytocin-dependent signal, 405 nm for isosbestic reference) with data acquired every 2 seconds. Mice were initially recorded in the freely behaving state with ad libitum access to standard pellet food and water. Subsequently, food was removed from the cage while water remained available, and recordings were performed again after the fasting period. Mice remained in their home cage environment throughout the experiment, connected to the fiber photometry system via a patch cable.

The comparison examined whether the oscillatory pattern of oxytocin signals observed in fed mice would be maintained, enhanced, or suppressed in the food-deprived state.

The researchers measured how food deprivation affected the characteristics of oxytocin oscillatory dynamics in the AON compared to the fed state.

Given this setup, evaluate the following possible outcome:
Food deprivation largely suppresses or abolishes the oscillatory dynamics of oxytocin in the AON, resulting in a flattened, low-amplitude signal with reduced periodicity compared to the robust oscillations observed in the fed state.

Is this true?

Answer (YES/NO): NO